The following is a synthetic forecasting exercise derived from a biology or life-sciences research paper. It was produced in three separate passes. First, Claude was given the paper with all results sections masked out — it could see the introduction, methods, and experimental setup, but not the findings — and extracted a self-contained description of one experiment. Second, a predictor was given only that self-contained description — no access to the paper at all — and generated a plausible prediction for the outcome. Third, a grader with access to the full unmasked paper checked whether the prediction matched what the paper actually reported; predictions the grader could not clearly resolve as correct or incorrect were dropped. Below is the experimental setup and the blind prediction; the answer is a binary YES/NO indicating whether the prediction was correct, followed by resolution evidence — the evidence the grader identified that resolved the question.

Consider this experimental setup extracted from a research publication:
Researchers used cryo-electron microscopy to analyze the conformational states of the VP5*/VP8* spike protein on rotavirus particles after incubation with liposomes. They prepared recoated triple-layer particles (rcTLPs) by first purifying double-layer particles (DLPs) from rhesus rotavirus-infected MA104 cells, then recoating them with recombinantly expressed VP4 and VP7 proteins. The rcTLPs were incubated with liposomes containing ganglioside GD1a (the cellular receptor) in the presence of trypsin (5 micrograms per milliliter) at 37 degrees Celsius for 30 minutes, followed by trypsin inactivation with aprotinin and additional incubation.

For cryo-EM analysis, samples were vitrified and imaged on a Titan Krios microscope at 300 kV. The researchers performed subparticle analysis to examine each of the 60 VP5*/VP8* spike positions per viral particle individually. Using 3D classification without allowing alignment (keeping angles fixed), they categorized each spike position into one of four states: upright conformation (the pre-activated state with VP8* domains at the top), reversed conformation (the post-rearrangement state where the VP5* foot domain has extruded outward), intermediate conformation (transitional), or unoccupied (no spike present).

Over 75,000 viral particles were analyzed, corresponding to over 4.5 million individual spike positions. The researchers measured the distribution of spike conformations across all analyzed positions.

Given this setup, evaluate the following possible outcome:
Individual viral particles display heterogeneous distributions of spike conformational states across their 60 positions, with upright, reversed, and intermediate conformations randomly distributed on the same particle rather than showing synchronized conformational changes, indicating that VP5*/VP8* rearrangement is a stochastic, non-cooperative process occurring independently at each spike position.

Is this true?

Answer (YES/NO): NO